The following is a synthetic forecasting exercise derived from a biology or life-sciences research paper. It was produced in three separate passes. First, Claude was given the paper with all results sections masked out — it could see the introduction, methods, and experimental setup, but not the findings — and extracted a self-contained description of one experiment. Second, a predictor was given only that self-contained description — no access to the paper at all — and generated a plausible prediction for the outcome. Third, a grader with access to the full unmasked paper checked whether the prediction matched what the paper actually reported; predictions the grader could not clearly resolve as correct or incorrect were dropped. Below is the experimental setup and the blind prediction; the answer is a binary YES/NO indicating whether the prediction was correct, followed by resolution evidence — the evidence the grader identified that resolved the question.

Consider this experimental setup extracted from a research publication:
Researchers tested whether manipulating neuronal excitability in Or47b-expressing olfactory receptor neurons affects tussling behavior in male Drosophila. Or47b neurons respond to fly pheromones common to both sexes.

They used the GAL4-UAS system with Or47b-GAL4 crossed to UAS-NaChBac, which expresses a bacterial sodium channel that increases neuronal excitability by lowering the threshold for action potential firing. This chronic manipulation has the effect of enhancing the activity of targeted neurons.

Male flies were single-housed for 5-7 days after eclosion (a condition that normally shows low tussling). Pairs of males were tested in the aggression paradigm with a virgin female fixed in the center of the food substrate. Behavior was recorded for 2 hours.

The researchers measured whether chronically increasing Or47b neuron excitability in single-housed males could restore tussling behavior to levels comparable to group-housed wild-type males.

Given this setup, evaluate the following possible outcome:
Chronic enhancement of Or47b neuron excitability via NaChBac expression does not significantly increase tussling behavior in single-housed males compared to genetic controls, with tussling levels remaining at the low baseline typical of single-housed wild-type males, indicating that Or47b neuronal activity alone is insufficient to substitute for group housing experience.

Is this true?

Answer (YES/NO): NO